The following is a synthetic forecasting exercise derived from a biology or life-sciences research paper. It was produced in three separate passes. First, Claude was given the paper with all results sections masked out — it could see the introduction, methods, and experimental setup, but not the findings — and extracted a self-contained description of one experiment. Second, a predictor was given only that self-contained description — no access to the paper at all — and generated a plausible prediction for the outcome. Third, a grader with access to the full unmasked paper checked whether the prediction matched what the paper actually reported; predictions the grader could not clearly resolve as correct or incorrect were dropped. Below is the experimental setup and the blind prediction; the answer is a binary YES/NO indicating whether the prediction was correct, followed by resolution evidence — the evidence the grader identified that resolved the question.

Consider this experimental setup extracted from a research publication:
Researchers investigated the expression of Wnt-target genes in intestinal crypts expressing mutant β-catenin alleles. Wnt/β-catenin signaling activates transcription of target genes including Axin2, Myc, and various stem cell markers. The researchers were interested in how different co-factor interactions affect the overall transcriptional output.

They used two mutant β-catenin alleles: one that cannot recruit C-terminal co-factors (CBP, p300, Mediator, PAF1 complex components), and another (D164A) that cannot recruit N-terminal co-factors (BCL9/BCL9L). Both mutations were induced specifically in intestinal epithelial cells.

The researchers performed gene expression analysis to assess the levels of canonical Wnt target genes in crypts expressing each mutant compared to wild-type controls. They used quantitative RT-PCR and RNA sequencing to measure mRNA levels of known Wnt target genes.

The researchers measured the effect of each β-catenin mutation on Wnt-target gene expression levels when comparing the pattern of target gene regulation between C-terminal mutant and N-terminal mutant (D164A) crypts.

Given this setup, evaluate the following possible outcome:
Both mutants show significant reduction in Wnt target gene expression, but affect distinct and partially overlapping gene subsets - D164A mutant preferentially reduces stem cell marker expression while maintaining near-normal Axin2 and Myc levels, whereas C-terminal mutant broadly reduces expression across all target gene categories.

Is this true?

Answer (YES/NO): NO